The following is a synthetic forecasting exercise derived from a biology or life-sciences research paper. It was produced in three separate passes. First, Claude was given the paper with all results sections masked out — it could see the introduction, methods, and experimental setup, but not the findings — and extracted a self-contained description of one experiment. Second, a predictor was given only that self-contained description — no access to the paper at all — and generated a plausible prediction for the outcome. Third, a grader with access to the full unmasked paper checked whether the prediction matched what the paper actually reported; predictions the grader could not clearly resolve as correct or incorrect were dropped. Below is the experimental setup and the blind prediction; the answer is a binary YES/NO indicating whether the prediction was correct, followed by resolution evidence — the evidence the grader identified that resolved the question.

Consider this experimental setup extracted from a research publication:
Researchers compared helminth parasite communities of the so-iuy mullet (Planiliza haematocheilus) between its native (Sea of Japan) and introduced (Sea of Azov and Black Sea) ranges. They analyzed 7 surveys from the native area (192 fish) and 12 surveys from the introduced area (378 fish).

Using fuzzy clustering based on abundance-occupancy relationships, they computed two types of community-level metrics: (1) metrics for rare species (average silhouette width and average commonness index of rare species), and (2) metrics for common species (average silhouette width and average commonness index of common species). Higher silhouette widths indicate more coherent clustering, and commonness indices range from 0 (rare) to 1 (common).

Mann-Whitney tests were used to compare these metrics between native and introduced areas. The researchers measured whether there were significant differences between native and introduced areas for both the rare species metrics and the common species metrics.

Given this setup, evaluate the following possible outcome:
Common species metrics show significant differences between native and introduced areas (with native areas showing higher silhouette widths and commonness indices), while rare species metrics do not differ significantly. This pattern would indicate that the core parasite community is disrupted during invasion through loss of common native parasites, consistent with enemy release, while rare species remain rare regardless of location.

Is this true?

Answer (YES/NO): NO